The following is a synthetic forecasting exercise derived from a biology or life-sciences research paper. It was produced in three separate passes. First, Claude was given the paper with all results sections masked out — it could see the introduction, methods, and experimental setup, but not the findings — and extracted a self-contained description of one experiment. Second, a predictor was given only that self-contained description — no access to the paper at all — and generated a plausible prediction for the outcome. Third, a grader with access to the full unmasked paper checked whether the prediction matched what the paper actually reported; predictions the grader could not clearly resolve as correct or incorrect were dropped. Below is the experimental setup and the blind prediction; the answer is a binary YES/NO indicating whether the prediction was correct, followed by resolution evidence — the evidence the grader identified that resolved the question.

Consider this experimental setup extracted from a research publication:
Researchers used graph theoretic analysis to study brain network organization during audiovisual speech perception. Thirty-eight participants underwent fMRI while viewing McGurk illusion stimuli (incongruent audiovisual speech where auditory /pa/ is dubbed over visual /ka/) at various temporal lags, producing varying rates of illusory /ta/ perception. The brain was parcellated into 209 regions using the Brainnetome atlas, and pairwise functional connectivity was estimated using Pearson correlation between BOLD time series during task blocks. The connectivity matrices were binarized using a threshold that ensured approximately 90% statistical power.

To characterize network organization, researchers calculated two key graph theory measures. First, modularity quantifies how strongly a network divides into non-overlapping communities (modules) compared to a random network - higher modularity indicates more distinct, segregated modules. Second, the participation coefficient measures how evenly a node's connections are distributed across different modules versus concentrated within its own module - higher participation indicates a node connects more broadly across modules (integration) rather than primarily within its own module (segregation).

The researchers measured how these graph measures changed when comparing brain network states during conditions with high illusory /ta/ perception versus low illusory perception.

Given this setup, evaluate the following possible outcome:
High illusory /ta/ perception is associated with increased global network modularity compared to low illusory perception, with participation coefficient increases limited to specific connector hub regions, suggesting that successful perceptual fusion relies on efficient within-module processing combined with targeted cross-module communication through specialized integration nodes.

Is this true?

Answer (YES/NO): NO